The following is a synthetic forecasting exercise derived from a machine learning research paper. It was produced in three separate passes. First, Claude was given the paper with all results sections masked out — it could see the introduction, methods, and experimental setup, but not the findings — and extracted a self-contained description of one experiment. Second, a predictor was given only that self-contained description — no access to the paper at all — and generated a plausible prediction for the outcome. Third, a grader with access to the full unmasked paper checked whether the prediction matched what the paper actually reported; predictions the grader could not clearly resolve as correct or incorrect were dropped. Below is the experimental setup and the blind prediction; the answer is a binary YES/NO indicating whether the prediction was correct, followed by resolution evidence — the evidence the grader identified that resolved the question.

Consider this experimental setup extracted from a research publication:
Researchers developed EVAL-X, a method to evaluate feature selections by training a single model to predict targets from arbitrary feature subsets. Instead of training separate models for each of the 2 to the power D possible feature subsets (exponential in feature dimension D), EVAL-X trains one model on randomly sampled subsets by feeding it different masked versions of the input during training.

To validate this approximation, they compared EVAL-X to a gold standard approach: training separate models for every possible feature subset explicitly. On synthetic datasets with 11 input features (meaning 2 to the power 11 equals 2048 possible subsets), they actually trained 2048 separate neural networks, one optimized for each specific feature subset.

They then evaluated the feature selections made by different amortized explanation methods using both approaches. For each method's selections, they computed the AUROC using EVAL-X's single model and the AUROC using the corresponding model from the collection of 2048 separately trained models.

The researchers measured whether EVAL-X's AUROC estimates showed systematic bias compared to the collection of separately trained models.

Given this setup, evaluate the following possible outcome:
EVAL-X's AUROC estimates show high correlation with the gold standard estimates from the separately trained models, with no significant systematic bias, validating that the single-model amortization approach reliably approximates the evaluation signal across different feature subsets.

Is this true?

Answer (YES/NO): NO